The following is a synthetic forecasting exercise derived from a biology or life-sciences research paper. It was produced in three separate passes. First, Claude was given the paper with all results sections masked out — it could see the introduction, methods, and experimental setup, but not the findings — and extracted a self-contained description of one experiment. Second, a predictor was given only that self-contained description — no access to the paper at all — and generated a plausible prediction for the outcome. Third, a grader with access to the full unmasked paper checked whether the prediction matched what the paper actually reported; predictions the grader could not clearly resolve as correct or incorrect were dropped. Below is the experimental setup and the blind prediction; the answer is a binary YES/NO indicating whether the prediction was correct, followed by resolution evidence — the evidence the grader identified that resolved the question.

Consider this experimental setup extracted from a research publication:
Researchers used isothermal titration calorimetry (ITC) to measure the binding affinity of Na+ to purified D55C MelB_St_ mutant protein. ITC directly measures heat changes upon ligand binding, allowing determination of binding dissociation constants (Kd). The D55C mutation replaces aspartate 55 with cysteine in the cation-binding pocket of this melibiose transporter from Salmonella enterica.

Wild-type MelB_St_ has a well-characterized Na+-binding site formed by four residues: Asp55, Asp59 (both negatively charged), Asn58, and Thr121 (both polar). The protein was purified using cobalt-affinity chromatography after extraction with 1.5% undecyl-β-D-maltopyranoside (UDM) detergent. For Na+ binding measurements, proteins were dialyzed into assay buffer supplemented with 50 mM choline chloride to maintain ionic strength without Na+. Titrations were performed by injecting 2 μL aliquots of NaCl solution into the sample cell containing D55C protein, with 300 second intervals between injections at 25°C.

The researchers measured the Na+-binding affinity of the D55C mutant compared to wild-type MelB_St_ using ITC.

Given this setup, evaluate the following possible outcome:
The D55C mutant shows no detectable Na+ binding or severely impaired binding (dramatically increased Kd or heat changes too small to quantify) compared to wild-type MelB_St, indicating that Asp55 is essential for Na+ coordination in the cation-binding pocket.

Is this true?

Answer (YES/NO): YES